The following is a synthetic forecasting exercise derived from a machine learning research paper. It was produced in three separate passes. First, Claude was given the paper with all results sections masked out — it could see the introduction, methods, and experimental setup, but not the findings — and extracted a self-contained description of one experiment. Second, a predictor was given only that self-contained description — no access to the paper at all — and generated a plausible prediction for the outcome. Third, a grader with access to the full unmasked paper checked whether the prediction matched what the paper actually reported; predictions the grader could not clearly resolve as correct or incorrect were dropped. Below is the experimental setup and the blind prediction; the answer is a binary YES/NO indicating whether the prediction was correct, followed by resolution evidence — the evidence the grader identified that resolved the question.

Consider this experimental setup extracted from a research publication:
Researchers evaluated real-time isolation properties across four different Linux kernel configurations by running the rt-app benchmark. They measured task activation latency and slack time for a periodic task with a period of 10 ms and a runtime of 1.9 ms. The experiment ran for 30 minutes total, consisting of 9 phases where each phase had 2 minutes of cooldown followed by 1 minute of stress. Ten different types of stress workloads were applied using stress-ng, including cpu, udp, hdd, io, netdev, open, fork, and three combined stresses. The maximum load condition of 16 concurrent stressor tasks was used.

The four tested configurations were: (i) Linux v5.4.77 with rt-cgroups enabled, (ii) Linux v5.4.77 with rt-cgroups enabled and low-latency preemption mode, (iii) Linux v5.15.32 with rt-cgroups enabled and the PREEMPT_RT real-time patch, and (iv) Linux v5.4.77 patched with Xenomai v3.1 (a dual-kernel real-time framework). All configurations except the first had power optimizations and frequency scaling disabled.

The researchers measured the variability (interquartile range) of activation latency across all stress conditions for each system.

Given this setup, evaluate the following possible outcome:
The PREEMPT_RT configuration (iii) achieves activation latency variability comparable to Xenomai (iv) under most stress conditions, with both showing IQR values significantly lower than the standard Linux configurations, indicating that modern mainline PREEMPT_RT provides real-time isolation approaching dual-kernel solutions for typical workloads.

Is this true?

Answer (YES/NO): NO